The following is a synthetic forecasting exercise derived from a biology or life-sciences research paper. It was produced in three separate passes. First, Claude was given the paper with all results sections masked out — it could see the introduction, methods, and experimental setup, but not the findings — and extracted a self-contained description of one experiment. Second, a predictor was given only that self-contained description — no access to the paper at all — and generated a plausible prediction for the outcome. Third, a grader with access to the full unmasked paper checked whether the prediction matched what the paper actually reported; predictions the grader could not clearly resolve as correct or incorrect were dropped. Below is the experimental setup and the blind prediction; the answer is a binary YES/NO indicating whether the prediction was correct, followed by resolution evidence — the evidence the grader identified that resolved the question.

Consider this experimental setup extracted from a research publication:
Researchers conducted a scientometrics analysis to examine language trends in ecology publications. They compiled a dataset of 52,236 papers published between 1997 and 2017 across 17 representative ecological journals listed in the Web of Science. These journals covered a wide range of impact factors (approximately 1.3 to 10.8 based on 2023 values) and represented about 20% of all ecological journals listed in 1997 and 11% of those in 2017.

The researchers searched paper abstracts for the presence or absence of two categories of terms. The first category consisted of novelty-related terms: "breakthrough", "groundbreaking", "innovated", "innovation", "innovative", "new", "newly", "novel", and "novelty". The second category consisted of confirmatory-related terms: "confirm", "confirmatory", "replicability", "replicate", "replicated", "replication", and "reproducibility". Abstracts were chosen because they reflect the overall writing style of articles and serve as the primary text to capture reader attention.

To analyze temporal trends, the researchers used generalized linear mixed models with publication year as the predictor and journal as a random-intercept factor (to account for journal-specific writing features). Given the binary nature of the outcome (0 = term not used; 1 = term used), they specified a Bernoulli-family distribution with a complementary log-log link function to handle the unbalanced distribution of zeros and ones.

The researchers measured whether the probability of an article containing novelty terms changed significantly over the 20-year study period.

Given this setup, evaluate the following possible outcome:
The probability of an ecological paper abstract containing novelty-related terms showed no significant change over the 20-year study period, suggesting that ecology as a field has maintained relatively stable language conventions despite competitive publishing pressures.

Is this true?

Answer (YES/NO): NO